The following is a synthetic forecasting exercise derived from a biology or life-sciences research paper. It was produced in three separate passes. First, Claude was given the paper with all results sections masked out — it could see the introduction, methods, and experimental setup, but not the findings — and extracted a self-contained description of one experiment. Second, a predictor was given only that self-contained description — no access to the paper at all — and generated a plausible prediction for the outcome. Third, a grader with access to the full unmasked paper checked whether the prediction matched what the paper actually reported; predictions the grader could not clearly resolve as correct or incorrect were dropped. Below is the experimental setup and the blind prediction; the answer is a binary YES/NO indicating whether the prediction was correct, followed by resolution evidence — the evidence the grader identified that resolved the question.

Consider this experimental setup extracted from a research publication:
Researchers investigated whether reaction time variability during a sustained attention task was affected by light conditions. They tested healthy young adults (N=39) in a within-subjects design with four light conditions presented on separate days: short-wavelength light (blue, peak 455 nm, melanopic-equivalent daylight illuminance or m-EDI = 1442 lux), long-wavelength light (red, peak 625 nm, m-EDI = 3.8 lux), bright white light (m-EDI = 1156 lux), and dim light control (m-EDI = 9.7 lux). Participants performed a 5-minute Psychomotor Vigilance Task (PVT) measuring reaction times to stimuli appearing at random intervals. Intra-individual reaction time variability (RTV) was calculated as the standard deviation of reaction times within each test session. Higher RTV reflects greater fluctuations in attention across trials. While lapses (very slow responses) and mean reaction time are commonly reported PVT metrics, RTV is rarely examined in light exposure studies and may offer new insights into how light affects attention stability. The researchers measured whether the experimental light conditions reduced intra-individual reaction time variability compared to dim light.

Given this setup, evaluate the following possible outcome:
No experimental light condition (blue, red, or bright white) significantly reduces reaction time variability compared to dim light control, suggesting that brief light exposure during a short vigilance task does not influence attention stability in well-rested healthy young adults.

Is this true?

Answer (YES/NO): YES